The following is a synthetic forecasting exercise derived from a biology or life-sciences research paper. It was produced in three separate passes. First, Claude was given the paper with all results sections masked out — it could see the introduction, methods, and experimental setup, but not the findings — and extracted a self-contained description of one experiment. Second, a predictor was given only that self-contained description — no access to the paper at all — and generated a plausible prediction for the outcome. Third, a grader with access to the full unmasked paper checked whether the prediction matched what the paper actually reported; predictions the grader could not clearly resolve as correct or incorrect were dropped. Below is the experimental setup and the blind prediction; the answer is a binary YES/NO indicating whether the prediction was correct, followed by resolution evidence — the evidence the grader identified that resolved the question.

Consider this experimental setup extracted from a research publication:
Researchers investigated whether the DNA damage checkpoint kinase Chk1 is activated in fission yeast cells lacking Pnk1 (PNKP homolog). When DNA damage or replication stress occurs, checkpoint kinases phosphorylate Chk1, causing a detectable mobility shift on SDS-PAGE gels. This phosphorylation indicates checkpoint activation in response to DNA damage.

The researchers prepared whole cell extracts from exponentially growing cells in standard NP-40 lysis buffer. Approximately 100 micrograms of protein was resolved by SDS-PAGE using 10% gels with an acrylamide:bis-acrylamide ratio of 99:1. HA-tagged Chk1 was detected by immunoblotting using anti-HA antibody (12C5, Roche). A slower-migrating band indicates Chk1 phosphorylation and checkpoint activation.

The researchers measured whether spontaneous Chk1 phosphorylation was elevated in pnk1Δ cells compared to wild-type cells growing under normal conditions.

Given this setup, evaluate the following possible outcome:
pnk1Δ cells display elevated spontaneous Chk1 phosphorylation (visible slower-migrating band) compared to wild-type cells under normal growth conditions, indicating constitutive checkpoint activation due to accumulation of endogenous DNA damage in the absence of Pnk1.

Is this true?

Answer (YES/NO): YES